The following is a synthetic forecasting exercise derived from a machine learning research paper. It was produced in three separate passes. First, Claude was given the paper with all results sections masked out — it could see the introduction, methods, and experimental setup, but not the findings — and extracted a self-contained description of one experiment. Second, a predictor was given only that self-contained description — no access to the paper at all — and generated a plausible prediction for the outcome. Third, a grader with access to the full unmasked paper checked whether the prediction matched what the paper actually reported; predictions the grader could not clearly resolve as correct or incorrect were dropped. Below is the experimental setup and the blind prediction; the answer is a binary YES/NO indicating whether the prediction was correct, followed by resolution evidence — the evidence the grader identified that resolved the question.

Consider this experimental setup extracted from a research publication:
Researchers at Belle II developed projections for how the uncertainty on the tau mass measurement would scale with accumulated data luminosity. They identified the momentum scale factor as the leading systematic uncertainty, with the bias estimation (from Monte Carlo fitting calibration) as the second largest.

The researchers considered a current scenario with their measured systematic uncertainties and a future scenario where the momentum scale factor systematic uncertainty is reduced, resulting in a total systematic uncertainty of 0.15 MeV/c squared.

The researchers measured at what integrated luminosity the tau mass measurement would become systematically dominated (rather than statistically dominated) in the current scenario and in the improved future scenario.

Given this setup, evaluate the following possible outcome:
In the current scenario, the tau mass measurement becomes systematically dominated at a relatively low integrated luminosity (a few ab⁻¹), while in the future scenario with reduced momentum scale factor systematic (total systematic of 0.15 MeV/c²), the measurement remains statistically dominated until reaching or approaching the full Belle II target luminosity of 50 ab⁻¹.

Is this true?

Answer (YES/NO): NO